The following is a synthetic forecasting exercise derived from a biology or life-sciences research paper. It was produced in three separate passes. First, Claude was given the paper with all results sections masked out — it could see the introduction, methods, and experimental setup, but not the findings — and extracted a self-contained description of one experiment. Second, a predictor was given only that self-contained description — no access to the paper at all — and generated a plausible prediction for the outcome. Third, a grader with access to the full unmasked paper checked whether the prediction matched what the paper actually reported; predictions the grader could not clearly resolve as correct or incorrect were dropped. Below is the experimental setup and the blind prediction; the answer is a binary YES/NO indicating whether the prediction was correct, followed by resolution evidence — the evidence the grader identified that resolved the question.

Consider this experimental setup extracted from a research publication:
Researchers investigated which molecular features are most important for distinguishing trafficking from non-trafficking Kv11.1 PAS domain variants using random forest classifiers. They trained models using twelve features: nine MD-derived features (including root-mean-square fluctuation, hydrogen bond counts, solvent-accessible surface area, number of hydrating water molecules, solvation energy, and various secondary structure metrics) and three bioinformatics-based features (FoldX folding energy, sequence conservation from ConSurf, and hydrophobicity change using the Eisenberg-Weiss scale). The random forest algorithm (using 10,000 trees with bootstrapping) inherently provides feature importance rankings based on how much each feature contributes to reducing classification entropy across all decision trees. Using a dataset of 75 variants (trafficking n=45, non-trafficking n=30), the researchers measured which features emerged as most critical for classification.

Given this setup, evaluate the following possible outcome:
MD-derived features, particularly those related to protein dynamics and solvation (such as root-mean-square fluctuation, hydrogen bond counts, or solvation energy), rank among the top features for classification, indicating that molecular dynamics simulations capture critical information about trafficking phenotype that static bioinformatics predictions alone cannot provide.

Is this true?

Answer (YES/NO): NO